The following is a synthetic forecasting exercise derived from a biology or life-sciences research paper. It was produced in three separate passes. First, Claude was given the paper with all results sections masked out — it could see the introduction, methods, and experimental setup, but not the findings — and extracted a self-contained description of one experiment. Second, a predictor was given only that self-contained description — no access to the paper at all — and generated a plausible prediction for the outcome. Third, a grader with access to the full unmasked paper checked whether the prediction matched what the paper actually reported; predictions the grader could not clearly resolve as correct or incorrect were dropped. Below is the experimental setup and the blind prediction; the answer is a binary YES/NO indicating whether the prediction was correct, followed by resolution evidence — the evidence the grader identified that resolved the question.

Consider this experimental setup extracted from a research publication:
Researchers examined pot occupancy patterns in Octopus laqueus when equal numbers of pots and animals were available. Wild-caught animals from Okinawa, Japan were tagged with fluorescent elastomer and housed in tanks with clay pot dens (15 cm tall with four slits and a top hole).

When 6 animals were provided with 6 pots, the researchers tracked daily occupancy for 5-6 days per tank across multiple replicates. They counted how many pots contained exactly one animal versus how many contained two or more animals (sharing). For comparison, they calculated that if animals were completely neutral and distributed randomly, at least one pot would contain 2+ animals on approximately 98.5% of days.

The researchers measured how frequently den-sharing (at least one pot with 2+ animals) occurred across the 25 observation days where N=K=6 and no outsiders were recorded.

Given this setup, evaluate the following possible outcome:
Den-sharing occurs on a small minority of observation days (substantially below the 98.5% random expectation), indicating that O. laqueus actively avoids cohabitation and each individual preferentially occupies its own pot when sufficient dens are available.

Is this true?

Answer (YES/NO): NO